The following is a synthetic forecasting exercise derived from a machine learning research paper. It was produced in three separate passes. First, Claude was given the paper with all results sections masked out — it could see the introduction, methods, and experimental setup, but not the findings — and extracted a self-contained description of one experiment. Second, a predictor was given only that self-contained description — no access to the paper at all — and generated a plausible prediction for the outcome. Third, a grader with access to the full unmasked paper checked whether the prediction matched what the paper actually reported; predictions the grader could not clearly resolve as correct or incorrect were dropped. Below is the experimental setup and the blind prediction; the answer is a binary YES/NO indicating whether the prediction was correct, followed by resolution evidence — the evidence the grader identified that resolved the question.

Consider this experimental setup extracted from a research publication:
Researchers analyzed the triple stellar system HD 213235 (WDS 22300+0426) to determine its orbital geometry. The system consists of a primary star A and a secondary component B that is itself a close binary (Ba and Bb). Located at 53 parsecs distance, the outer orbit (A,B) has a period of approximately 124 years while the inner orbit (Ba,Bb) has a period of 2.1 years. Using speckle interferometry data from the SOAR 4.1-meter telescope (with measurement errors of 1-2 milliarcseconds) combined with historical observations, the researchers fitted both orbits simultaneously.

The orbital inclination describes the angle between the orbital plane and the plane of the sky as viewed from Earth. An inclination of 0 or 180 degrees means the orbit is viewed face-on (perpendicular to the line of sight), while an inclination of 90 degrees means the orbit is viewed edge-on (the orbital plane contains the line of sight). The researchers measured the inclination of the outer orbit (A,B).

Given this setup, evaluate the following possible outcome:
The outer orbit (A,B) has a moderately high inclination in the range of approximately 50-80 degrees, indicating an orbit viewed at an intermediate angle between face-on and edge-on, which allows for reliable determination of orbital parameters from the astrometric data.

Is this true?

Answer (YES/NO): NO